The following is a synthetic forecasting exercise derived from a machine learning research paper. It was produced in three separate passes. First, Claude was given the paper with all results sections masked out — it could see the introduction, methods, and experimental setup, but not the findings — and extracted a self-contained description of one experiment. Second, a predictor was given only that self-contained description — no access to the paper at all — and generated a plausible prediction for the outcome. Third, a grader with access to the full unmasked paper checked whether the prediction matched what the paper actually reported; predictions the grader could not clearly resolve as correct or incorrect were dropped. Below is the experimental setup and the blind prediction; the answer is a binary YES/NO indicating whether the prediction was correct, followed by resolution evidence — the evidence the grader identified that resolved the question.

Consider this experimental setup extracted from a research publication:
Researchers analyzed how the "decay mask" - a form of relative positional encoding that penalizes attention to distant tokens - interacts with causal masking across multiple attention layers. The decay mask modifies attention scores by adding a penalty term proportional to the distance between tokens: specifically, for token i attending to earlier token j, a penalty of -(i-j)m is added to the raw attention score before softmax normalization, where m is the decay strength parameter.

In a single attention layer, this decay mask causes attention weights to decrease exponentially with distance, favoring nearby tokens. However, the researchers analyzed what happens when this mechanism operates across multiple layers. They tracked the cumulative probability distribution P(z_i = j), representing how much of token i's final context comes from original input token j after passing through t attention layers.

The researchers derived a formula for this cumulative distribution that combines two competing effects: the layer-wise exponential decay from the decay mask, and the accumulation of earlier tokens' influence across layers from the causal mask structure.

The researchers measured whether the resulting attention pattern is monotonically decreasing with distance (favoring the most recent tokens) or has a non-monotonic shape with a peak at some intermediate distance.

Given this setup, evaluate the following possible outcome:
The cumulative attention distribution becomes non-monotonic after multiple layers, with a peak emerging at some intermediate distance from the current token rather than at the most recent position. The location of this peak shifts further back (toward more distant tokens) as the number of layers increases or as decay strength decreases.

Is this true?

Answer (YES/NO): YES